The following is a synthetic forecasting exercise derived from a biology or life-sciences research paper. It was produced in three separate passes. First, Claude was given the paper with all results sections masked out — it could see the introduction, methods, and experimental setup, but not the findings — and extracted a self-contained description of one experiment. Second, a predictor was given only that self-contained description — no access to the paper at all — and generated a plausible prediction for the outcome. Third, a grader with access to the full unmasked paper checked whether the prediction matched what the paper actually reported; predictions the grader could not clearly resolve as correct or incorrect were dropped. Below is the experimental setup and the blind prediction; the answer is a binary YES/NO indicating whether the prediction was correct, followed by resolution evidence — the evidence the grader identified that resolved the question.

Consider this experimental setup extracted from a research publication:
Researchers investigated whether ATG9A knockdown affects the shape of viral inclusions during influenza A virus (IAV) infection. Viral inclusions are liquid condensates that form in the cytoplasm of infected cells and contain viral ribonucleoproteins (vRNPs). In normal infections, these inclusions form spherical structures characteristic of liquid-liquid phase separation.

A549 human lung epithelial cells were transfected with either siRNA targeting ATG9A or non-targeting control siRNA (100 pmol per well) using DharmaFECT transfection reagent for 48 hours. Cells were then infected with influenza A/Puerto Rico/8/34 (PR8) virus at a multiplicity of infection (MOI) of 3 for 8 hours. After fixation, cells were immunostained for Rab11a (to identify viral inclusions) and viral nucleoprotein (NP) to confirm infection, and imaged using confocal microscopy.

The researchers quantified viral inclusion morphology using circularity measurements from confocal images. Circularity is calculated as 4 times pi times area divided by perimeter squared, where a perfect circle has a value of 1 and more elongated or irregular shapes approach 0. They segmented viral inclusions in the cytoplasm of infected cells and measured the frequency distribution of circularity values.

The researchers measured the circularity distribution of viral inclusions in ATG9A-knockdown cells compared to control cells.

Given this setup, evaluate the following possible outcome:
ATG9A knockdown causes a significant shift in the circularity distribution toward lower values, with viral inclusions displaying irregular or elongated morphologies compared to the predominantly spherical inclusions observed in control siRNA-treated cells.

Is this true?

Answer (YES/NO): YES